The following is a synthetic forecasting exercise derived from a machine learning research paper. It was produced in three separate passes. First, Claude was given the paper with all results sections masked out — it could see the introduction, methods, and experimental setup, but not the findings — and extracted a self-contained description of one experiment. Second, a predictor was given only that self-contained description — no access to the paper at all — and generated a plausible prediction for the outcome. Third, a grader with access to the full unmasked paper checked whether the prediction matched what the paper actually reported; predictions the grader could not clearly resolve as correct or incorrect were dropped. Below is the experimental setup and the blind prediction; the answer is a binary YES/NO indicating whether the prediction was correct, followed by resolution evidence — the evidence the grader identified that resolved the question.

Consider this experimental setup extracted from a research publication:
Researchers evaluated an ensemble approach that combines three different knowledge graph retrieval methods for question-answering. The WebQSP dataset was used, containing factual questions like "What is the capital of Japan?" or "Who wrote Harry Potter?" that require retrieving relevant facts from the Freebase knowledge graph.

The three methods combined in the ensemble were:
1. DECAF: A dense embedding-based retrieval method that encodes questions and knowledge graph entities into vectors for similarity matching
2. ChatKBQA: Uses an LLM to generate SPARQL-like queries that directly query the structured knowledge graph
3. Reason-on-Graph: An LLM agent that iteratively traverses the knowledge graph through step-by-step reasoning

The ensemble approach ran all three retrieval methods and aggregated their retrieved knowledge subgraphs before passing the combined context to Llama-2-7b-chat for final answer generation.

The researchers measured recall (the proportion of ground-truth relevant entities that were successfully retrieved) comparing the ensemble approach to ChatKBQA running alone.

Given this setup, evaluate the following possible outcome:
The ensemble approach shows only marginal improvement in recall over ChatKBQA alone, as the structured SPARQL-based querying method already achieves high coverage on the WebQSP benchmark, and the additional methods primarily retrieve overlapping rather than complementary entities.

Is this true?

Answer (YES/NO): NO